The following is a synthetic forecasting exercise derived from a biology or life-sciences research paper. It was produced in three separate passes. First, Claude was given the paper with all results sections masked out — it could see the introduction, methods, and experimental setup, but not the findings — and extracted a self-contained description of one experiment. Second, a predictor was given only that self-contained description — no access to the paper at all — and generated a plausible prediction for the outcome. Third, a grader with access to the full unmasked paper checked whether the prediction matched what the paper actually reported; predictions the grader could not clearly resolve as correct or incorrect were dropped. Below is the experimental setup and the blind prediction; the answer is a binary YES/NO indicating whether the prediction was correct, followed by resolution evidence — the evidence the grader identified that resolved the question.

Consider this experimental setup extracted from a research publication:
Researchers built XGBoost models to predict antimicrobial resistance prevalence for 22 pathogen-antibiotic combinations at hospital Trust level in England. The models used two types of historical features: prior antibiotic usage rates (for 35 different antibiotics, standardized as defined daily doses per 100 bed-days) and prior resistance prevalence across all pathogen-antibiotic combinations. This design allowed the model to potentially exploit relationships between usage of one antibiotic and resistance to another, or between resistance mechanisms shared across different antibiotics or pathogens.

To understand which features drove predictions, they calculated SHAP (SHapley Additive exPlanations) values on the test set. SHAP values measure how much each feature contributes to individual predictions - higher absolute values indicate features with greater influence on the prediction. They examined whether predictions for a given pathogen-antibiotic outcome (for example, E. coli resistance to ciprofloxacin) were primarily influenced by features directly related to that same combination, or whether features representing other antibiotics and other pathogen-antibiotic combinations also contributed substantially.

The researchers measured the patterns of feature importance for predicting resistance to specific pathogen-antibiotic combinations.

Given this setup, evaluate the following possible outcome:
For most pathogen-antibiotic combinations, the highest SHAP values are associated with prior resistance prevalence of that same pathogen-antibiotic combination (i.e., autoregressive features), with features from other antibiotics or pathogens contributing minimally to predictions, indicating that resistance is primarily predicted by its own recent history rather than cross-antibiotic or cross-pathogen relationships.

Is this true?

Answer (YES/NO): NO